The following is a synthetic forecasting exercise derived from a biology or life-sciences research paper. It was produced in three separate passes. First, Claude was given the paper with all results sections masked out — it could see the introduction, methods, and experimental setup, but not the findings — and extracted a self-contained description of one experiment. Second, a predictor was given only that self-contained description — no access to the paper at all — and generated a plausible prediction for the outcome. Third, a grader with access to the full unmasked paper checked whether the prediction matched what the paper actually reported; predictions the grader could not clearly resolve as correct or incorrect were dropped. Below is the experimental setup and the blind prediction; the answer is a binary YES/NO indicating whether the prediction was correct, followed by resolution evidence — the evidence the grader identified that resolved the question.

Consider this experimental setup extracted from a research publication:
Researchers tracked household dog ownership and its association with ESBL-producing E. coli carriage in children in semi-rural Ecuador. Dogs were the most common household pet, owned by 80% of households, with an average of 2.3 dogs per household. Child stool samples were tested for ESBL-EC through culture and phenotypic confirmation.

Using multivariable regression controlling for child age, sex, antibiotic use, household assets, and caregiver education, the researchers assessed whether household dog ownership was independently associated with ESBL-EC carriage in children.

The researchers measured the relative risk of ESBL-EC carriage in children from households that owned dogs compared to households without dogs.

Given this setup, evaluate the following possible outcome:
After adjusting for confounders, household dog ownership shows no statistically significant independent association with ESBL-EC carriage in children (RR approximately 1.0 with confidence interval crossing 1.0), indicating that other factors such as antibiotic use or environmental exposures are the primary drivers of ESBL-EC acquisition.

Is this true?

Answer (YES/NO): NO